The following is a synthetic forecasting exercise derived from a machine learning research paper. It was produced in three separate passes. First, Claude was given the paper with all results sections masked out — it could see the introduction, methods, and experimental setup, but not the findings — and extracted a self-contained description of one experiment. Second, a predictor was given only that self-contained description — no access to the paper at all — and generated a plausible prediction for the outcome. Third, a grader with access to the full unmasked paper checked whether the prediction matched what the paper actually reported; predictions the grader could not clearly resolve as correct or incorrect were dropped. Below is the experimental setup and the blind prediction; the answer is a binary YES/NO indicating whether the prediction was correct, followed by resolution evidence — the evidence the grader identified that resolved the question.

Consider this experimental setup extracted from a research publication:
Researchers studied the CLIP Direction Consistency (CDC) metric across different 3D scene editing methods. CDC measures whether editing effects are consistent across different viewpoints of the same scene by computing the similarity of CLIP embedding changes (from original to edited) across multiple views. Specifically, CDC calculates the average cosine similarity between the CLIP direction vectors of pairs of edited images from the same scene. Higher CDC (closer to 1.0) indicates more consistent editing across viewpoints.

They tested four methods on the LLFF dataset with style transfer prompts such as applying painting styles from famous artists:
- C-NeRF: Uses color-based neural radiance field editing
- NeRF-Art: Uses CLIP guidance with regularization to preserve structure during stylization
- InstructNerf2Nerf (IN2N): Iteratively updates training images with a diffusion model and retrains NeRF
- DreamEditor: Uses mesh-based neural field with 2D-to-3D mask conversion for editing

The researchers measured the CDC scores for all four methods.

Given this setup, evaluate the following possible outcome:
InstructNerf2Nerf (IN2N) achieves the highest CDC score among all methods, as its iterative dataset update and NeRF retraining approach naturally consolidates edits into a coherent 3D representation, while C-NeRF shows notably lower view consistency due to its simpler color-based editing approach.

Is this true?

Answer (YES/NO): YES